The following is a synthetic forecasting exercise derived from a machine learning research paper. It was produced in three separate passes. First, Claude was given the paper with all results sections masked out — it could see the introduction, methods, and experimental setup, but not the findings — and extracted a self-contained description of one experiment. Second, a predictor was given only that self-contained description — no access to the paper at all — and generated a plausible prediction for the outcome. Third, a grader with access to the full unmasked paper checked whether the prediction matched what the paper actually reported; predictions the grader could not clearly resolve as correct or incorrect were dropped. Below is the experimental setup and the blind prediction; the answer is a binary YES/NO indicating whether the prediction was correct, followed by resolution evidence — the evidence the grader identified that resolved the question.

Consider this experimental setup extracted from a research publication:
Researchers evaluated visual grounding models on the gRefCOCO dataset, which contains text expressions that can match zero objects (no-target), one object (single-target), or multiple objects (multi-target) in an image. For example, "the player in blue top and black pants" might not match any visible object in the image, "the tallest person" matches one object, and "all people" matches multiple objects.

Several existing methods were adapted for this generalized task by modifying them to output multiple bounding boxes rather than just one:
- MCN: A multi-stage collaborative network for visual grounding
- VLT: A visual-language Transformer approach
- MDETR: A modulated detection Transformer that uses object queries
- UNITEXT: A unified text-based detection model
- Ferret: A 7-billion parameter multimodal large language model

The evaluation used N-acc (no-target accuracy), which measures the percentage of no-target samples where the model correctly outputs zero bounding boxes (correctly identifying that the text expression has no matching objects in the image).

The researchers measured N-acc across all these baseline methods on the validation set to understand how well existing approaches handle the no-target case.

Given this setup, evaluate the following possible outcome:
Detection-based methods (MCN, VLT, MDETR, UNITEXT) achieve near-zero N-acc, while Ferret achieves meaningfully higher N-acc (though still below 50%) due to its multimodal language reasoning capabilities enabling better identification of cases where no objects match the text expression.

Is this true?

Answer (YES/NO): NO